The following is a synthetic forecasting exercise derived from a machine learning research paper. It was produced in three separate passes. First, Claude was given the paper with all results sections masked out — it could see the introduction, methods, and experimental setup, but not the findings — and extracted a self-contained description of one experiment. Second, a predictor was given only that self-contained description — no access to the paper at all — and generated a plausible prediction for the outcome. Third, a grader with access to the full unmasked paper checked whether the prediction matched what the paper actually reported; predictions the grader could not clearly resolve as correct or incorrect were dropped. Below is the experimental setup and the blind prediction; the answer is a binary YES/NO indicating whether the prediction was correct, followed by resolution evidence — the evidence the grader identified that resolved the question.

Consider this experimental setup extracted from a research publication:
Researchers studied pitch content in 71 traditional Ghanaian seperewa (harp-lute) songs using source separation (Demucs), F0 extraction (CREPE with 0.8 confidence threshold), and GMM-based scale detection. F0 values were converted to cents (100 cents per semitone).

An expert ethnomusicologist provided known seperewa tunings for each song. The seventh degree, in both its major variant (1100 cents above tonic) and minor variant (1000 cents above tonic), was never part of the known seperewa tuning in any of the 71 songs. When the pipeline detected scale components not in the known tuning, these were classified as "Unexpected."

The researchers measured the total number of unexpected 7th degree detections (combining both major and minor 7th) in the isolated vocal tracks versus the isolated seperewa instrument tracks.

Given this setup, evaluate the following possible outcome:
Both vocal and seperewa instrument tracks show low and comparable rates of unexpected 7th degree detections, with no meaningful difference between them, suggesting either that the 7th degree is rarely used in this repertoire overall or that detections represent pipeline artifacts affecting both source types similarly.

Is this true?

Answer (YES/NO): NO